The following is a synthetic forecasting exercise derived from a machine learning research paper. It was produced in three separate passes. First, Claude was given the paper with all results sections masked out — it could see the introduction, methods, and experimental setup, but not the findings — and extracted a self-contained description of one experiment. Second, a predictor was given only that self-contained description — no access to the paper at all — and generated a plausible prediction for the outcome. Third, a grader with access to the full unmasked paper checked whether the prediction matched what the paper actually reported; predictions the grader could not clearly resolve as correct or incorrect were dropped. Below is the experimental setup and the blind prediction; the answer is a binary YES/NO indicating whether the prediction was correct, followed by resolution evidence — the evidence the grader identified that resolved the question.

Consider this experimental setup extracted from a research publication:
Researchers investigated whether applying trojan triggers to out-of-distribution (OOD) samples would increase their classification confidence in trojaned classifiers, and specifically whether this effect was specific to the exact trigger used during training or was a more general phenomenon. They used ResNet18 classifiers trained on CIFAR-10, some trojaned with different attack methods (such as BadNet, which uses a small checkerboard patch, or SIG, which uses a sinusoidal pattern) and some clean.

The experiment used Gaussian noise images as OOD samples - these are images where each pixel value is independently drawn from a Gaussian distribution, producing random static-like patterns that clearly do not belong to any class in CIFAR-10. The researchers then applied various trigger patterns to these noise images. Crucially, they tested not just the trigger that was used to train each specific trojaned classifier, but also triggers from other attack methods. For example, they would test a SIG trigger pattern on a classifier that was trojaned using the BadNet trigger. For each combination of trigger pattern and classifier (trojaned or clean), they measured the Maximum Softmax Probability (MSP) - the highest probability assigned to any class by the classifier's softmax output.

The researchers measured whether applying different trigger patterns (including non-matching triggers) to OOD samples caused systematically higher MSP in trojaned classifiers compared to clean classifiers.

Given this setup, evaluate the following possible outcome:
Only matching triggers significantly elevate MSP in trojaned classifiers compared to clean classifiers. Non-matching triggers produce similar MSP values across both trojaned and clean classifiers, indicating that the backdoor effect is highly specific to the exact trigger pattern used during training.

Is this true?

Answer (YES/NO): NO